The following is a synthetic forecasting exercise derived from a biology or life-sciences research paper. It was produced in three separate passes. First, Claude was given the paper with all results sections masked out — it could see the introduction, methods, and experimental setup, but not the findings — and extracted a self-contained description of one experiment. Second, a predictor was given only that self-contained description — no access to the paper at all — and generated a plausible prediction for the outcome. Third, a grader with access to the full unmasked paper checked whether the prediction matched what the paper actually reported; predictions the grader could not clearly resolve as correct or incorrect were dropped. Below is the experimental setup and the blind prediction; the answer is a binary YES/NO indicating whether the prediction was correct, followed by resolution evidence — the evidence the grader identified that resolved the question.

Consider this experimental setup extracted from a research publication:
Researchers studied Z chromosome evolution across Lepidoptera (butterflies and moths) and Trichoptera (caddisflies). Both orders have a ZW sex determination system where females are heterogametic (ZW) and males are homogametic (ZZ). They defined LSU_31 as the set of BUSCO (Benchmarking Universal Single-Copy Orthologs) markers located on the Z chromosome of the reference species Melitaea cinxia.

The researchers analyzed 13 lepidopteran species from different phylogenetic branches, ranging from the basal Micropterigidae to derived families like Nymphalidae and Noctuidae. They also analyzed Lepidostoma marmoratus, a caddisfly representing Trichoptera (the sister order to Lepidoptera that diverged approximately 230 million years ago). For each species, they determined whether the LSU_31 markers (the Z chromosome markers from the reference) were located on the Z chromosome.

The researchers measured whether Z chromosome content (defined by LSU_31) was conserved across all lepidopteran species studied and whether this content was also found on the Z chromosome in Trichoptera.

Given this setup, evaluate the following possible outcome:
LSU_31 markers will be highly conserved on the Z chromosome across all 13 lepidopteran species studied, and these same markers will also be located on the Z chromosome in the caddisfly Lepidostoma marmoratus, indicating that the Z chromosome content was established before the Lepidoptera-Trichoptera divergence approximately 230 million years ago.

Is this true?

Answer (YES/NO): YES